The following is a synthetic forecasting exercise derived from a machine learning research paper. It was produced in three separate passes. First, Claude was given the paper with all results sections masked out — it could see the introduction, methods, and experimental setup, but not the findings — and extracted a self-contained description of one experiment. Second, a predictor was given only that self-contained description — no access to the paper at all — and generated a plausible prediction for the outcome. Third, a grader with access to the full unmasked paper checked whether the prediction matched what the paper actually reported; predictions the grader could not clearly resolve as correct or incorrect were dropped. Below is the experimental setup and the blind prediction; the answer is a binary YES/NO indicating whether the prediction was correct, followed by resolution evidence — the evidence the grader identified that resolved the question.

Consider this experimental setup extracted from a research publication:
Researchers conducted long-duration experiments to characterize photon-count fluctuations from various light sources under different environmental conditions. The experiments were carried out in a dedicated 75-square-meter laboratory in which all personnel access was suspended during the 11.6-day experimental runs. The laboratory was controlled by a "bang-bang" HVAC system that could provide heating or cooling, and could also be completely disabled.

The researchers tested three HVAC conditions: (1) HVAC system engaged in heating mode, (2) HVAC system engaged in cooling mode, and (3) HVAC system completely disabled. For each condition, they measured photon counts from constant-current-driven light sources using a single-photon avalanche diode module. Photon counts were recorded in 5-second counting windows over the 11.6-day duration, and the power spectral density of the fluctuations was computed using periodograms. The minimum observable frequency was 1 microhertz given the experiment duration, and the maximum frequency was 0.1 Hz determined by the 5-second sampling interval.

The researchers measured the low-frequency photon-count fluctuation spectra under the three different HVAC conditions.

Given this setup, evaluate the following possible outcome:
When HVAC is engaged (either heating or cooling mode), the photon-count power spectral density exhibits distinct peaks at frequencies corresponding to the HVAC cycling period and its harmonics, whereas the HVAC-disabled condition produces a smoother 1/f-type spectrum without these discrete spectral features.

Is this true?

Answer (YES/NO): NO